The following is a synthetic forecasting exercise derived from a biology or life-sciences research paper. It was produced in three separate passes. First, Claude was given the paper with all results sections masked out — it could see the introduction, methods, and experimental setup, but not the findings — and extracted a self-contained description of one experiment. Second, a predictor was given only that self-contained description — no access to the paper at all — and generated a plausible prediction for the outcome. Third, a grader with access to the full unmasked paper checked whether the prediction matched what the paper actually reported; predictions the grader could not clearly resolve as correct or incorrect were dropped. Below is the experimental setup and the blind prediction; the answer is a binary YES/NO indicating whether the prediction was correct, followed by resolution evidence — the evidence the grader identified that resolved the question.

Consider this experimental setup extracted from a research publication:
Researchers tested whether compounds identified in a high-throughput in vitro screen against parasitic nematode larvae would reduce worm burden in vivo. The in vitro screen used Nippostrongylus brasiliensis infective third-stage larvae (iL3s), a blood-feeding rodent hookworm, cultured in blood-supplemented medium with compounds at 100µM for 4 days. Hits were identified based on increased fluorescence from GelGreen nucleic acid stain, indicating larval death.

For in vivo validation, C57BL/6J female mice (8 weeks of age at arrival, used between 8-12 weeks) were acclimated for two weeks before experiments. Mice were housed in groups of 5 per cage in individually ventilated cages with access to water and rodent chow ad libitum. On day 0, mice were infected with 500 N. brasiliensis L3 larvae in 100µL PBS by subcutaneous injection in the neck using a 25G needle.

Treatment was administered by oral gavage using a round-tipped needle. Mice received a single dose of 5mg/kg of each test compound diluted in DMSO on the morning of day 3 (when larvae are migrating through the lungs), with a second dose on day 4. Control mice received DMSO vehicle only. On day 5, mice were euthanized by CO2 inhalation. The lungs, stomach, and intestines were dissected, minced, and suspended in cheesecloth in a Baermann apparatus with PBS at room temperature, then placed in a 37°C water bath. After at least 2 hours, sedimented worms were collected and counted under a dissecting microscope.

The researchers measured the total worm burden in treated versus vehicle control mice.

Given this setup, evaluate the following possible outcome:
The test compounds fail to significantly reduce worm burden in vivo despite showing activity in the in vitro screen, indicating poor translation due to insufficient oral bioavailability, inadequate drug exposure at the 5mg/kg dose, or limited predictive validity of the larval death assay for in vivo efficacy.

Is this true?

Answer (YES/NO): YES